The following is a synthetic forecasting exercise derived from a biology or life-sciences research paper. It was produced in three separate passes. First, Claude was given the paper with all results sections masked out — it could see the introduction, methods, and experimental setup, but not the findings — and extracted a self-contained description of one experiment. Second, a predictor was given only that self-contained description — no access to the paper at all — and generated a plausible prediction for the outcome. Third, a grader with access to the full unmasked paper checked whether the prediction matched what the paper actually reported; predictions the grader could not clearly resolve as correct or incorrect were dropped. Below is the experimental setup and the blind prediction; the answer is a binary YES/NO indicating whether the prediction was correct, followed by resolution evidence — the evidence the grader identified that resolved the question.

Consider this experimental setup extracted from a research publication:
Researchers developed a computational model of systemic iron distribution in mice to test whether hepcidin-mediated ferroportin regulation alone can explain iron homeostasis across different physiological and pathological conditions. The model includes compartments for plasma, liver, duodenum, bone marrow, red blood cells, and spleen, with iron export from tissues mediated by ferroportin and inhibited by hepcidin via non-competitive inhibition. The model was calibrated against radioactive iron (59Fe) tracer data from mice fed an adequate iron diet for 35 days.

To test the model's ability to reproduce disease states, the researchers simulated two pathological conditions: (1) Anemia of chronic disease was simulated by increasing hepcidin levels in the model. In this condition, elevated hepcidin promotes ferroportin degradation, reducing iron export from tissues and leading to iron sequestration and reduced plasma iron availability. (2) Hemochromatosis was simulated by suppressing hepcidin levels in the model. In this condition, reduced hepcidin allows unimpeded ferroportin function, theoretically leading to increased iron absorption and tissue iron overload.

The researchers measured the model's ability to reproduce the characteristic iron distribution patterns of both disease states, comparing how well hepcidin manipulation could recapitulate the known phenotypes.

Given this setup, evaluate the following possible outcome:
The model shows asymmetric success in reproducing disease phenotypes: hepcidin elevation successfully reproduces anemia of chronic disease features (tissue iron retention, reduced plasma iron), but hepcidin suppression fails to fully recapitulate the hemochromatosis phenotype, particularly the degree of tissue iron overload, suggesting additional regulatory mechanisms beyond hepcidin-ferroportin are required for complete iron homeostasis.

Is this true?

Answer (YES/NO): YES